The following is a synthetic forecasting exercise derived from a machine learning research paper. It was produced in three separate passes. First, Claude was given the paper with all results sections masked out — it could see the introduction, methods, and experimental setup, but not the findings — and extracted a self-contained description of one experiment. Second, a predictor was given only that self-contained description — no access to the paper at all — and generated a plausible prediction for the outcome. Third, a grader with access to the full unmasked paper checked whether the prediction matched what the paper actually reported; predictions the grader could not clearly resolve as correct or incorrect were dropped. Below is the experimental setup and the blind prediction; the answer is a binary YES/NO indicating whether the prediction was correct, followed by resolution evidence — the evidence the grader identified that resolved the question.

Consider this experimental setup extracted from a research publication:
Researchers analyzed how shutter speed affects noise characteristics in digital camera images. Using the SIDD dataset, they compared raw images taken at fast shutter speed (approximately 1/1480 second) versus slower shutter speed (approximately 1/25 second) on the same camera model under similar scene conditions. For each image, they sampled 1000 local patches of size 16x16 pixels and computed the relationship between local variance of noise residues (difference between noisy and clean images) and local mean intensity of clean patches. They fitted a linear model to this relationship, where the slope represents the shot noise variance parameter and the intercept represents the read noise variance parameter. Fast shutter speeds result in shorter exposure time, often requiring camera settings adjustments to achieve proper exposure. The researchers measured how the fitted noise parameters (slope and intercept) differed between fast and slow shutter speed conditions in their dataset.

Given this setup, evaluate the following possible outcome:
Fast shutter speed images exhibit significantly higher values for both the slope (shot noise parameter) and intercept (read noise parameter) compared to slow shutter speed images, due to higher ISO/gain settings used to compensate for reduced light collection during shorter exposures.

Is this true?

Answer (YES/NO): NO